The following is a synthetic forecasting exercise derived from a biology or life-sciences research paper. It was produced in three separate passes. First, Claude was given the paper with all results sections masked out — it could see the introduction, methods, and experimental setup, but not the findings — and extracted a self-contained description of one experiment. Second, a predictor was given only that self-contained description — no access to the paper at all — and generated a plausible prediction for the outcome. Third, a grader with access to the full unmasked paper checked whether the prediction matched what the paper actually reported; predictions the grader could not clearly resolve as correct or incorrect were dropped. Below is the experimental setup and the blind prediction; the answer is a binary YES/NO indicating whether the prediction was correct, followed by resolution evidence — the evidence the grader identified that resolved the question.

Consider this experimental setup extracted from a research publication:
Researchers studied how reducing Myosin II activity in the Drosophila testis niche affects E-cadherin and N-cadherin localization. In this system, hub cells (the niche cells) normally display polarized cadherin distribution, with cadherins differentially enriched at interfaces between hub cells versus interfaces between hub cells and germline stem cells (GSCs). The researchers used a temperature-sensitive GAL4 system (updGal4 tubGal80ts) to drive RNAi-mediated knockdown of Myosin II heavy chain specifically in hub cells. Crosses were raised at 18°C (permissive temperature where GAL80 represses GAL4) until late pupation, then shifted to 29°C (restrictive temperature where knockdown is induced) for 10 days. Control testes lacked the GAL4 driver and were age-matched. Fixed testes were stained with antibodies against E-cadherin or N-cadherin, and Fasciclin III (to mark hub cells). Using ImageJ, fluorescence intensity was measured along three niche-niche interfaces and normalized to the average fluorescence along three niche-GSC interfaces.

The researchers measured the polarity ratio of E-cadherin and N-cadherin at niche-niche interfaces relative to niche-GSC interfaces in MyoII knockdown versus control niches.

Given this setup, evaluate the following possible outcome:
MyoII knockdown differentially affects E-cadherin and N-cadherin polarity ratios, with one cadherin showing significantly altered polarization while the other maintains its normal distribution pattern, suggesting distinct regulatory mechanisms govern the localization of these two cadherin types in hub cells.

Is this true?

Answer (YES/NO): NO